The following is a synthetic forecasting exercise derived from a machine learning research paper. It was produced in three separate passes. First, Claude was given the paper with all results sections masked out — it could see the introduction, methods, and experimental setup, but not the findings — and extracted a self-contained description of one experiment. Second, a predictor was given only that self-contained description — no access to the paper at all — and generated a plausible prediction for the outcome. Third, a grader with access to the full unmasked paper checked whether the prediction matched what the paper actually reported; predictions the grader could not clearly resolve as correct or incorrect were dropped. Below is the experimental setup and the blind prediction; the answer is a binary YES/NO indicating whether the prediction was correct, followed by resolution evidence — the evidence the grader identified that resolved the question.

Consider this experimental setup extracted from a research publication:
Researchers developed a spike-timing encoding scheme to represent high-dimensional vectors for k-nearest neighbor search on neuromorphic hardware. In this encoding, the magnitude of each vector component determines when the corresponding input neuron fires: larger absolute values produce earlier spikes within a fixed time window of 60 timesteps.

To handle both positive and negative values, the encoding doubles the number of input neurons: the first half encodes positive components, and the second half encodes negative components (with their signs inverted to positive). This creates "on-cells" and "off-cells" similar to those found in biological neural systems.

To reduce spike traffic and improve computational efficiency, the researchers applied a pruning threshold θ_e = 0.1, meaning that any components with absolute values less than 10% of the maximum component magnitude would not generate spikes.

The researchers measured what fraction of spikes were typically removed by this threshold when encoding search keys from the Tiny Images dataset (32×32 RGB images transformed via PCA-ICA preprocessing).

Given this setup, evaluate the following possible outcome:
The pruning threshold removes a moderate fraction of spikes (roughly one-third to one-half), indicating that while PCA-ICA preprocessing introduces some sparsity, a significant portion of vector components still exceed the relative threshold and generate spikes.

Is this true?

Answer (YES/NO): NO